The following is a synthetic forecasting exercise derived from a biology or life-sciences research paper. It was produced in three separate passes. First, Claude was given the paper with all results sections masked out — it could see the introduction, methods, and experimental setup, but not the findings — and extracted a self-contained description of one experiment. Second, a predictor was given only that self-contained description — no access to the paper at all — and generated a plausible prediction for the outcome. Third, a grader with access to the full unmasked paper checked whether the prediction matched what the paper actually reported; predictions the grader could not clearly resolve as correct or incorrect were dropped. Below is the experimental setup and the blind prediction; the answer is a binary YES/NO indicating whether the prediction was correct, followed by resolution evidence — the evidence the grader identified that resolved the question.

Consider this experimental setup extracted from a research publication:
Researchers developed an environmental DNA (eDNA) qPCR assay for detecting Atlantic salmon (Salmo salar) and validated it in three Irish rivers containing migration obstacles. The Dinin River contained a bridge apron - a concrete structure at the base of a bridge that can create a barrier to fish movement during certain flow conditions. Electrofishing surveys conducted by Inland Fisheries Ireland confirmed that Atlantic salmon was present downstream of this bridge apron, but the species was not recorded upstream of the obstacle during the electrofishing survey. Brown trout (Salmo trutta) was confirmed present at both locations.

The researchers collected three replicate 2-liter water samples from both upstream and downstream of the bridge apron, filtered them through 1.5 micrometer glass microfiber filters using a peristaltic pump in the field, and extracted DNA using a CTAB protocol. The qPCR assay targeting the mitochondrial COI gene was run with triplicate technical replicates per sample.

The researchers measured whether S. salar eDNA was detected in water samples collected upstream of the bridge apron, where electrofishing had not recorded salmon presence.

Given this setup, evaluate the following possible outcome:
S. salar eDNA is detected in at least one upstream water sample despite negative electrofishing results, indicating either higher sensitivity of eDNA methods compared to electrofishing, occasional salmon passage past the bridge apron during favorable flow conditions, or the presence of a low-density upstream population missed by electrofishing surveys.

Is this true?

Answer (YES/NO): NO